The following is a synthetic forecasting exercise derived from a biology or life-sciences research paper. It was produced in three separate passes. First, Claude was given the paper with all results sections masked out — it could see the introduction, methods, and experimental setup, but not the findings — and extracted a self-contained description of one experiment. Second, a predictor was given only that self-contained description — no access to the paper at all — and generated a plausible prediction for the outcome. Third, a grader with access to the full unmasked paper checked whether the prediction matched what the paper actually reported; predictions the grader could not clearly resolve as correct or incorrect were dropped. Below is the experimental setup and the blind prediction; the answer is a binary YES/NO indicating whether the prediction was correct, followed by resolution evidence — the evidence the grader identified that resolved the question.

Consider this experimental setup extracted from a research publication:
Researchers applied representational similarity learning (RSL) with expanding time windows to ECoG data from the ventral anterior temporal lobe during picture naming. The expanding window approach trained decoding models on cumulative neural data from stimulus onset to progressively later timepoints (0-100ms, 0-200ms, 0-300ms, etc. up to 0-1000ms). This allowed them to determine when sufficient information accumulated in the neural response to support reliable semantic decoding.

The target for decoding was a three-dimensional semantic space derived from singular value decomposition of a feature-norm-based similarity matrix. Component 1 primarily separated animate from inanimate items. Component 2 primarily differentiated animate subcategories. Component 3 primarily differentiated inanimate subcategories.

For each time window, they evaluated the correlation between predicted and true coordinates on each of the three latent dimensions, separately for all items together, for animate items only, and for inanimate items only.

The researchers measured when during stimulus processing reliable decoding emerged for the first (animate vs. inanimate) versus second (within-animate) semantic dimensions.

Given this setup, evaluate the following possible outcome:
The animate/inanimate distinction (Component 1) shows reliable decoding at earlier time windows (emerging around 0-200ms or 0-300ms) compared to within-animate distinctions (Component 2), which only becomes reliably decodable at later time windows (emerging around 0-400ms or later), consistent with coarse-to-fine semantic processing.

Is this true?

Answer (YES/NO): NO